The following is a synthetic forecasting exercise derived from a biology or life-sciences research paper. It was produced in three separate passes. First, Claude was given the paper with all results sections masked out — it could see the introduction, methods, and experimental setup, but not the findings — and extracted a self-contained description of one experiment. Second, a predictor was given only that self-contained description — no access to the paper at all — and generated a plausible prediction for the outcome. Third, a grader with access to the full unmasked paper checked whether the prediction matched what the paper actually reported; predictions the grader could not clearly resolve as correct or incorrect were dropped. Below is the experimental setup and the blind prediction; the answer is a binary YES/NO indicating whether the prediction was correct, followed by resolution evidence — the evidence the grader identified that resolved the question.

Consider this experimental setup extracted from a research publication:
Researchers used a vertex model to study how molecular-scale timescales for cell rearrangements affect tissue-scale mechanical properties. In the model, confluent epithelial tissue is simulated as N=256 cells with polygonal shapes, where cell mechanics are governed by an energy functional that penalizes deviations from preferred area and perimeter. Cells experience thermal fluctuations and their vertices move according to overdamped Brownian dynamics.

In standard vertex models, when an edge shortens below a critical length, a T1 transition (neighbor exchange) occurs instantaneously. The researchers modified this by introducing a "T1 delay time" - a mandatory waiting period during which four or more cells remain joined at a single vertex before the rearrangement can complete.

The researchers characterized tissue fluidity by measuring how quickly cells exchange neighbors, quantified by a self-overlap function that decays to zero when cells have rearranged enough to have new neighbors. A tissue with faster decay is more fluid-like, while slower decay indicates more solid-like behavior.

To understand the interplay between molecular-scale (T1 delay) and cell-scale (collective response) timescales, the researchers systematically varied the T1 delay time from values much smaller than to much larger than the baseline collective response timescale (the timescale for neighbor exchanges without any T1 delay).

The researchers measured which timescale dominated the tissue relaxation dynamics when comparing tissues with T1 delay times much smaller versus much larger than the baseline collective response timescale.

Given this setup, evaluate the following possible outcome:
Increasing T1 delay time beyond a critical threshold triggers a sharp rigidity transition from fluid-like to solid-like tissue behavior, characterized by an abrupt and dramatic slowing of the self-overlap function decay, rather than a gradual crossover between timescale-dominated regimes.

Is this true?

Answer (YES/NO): NO